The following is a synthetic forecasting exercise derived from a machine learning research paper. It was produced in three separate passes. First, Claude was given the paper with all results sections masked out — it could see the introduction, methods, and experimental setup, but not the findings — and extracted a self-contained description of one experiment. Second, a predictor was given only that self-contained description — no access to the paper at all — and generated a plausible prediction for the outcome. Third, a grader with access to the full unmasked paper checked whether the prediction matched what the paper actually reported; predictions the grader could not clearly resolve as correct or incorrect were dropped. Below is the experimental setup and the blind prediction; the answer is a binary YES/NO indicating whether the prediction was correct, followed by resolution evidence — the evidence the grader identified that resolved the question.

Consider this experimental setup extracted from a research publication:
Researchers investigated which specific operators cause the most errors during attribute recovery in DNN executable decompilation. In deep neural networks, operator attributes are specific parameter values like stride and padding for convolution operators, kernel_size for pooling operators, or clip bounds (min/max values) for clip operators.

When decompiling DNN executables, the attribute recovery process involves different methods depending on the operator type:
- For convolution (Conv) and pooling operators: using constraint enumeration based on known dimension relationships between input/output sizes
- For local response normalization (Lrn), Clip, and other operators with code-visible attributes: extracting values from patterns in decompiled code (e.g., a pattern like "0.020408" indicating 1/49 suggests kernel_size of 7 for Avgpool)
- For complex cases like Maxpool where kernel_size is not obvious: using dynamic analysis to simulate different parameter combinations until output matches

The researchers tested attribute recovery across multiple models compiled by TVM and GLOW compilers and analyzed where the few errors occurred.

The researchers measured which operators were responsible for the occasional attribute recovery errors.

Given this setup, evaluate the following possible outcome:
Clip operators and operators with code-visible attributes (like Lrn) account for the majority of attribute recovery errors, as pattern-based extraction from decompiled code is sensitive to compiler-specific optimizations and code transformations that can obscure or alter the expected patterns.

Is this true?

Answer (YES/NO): NO